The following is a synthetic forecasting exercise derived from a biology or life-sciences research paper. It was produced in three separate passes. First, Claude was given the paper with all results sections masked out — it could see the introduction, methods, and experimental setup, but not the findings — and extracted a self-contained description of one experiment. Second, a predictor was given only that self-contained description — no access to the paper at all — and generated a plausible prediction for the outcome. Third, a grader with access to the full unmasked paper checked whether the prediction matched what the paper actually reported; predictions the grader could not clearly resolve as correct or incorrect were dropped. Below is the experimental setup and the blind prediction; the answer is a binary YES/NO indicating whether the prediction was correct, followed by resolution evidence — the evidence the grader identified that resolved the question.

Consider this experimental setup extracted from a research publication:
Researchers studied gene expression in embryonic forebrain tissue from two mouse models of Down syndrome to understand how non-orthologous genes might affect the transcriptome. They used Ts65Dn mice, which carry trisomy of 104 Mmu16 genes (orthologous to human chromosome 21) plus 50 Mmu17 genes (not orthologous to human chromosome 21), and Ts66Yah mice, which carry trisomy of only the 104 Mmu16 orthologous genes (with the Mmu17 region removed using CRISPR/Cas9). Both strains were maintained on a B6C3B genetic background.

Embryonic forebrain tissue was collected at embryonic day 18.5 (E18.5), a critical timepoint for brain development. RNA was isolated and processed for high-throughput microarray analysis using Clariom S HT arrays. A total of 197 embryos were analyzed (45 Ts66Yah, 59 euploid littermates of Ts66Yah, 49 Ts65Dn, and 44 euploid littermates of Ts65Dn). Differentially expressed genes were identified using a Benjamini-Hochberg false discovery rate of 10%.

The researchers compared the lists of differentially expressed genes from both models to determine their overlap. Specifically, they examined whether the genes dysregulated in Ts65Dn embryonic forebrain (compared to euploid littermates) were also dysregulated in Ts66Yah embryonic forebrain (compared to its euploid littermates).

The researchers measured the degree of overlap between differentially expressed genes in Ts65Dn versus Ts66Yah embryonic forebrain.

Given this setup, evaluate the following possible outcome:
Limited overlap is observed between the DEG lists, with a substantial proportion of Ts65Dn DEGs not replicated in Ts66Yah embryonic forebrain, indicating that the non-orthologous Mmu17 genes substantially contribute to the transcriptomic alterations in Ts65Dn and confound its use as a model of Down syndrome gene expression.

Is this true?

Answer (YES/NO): YES